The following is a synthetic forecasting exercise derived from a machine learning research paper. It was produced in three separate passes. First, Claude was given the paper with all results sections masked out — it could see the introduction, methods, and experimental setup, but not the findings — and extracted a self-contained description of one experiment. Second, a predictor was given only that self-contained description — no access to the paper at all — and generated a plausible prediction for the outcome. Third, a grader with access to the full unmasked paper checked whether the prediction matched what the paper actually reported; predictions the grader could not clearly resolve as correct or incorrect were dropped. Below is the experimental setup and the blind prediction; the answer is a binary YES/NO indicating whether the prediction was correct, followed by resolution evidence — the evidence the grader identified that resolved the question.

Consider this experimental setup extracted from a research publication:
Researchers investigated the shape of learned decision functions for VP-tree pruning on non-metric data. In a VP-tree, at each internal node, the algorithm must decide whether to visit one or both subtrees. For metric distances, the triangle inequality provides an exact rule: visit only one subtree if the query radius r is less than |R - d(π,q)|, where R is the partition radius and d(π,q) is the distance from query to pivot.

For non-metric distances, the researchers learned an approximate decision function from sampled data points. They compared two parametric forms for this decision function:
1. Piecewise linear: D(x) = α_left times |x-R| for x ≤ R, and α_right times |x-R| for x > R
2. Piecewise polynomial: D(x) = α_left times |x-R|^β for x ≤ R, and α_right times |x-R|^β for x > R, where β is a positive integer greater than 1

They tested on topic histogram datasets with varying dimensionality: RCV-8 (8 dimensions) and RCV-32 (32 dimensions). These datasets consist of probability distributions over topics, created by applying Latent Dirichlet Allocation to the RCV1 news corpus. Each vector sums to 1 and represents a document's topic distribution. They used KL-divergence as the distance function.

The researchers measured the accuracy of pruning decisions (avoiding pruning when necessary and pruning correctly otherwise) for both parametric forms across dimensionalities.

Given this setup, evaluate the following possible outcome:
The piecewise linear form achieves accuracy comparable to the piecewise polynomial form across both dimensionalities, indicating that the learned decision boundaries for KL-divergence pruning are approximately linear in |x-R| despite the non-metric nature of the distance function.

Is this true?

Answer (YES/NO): YES